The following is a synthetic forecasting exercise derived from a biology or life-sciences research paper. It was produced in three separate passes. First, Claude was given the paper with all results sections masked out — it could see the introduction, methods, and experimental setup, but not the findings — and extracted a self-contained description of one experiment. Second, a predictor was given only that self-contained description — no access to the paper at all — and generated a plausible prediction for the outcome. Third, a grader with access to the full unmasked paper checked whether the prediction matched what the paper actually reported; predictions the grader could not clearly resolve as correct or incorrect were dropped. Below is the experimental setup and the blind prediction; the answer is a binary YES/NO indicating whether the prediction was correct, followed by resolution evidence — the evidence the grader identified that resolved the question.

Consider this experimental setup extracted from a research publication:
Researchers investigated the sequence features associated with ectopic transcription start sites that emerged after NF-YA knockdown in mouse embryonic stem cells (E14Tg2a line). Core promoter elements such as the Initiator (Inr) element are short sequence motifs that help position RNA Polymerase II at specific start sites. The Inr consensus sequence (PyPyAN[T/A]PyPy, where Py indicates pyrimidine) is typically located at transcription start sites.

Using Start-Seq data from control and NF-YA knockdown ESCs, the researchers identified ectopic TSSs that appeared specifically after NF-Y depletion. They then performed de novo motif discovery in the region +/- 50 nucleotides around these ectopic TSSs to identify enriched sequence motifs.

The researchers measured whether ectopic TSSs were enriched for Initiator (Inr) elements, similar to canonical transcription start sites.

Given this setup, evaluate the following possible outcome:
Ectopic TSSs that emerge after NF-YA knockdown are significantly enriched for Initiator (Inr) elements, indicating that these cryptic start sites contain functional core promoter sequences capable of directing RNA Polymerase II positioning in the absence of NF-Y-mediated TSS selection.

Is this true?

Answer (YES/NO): YES